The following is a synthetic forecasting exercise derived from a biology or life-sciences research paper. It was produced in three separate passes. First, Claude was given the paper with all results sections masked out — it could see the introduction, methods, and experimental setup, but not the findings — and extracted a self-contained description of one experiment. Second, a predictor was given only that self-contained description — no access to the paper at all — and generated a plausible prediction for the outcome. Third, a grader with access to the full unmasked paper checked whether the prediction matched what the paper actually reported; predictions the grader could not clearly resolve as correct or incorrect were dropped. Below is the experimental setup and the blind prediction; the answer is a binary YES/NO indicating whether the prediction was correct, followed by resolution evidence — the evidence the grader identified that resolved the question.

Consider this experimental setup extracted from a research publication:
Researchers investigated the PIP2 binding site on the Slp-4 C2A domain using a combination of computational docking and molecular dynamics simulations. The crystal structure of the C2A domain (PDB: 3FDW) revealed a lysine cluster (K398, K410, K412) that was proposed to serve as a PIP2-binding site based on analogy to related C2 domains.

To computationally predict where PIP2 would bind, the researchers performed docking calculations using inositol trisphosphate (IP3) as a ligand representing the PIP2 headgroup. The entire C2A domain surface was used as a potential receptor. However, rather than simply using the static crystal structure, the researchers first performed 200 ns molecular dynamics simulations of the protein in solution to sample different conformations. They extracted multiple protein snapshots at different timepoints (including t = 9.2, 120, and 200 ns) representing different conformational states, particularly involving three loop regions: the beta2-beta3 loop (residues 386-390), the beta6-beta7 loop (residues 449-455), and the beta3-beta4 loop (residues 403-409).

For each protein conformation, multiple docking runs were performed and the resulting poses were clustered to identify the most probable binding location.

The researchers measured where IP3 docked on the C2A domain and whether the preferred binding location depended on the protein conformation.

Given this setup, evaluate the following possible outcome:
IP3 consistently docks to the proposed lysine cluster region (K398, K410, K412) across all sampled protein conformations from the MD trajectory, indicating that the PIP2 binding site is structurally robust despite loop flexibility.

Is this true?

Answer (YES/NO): NO